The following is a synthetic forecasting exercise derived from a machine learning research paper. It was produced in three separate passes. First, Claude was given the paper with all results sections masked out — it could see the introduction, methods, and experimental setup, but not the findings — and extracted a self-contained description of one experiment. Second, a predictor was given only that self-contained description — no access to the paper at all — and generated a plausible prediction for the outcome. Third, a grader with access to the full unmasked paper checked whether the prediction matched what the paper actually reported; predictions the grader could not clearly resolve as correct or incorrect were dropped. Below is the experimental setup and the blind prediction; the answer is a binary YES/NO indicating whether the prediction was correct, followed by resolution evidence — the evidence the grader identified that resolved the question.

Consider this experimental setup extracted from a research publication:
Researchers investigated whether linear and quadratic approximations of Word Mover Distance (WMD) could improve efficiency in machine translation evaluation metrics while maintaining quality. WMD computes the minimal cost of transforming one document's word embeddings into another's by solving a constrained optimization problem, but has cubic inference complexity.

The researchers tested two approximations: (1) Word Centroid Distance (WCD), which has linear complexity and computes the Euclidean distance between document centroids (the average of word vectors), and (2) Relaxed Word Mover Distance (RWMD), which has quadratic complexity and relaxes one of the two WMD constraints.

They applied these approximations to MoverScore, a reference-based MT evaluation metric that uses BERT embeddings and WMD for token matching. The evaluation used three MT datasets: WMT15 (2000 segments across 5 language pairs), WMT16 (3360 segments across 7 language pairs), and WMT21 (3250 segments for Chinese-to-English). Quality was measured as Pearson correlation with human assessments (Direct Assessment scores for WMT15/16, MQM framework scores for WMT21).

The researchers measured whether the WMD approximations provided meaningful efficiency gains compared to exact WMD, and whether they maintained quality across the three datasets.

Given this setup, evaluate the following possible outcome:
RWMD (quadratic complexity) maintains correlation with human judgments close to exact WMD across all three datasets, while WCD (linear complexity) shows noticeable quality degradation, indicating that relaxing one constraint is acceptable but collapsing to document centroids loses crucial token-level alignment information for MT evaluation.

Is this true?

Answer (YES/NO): NO